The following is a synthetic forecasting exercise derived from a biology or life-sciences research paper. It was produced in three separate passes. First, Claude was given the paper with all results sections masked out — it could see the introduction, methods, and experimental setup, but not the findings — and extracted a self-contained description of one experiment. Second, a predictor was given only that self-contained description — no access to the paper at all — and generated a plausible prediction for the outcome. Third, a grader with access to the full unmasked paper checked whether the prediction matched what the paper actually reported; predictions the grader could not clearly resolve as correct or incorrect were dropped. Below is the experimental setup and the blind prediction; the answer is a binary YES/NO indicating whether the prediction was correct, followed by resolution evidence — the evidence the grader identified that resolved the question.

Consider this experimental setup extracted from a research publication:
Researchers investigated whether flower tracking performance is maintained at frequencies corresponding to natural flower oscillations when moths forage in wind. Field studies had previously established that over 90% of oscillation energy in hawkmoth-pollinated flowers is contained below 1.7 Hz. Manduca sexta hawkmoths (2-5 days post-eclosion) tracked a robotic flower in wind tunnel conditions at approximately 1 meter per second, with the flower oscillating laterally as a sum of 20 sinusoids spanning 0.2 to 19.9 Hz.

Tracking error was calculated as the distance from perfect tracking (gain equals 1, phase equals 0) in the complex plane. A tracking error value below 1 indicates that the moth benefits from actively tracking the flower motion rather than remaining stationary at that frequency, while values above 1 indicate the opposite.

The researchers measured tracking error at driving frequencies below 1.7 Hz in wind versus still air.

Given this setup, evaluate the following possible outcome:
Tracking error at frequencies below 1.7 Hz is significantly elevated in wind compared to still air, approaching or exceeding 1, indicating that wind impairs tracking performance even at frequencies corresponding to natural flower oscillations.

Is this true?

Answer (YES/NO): NO